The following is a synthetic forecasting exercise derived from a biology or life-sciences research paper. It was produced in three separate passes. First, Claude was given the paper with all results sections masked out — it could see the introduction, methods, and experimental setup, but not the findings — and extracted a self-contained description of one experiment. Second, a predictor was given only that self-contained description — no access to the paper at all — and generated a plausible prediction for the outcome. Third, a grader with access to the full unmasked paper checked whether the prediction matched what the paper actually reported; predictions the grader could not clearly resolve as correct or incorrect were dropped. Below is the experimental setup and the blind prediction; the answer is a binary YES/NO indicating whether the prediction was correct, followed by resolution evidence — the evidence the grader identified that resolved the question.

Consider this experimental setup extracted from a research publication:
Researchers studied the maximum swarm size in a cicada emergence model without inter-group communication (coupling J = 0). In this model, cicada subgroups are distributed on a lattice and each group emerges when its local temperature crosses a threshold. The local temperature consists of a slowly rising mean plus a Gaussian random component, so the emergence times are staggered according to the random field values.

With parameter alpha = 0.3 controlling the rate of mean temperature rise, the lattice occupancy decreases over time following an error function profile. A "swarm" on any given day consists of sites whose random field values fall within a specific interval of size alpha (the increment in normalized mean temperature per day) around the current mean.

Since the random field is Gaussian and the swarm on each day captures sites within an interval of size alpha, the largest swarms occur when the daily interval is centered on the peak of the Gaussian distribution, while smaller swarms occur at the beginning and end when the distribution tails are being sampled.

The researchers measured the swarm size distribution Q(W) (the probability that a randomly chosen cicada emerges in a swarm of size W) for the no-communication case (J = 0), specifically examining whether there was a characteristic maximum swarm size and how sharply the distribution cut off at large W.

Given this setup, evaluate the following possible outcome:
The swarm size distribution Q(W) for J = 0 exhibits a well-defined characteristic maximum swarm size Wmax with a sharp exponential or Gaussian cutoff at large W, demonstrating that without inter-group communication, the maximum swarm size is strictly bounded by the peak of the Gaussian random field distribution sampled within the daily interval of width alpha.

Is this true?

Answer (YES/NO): YES